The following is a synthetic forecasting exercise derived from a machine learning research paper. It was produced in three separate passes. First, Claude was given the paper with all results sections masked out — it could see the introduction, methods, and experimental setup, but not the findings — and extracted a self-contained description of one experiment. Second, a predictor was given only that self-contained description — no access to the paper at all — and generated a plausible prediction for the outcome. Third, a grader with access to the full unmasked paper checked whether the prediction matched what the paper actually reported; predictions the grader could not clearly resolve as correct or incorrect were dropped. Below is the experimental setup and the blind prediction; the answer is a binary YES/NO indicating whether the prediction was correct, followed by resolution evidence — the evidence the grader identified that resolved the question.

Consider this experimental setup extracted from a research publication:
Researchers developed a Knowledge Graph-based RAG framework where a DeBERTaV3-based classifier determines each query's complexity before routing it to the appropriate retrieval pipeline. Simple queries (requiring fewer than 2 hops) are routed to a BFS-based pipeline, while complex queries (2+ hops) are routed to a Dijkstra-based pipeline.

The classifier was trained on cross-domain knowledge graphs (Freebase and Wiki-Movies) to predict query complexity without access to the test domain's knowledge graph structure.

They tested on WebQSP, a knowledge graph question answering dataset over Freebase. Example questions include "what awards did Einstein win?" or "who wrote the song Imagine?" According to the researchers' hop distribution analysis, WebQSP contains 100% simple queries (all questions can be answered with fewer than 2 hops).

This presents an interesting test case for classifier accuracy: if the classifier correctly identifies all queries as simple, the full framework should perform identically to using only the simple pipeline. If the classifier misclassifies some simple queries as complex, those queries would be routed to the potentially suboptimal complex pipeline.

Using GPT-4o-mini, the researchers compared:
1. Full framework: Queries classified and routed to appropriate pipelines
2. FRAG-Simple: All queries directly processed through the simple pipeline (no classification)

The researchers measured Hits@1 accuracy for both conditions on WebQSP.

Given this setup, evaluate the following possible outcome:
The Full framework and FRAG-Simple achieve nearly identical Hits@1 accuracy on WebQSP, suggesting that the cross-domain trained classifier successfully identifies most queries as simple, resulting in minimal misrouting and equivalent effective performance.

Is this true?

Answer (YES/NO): YES